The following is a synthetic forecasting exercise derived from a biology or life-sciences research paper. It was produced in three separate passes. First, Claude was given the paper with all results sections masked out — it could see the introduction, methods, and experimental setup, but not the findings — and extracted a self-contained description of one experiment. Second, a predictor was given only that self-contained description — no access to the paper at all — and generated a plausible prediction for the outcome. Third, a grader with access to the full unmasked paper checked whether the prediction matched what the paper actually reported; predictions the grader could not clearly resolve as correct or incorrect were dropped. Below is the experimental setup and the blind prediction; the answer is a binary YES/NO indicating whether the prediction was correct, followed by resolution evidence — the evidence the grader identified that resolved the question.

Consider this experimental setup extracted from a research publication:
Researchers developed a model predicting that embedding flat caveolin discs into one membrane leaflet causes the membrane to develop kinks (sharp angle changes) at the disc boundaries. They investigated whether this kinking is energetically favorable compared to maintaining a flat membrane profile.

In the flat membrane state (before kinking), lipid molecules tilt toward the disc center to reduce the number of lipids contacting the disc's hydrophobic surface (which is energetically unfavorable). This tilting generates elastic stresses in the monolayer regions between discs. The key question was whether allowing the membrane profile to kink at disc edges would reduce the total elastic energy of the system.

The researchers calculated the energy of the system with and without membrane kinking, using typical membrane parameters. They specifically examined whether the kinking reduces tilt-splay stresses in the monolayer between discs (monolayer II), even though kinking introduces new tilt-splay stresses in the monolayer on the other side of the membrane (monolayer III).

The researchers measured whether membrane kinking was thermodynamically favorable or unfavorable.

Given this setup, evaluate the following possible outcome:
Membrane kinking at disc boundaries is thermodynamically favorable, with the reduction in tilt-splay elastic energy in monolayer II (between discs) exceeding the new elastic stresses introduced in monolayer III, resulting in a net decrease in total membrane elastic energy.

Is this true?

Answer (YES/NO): YES